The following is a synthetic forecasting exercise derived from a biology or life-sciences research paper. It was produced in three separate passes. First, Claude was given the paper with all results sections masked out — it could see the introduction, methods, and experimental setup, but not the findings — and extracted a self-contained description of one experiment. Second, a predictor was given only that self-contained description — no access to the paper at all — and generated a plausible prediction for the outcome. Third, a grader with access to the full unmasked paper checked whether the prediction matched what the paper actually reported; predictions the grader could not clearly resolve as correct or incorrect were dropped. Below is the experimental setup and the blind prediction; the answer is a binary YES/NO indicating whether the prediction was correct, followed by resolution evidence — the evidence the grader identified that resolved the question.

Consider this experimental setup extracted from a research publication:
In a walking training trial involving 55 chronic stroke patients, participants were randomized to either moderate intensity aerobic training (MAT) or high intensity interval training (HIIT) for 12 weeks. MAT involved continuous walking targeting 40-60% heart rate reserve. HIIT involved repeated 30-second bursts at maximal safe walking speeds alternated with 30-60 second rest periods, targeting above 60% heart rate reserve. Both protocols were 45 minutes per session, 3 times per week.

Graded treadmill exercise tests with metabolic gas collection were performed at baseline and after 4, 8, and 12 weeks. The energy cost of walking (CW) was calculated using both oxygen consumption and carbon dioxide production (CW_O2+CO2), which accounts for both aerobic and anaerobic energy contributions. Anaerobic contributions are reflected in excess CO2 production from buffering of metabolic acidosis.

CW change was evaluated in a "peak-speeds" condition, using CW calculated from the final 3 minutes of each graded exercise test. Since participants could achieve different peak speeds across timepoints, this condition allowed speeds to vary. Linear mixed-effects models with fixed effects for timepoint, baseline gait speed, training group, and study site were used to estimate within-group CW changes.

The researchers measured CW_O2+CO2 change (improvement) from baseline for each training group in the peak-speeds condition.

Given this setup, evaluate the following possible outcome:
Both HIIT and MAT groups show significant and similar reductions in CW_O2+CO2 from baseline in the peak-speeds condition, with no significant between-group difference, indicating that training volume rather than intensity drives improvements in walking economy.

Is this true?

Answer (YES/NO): NO